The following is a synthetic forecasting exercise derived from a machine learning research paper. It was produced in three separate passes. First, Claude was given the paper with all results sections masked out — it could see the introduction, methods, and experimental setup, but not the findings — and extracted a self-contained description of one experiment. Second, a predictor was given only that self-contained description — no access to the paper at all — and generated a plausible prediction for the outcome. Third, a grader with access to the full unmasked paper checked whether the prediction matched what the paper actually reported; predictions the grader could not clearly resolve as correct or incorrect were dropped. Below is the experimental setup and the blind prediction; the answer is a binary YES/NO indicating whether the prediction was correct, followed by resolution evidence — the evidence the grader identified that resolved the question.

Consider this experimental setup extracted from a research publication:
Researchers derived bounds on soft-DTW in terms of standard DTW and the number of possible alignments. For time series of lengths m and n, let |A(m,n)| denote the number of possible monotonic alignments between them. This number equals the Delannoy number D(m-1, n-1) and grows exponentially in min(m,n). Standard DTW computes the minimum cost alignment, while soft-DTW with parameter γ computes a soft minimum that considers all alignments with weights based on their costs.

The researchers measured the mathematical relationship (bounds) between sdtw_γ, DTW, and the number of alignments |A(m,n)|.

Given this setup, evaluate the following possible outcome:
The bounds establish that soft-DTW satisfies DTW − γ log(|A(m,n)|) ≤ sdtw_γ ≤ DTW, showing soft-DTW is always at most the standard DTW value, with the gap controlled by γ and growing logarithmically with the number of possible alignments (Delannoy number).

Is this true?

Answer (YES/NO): YES